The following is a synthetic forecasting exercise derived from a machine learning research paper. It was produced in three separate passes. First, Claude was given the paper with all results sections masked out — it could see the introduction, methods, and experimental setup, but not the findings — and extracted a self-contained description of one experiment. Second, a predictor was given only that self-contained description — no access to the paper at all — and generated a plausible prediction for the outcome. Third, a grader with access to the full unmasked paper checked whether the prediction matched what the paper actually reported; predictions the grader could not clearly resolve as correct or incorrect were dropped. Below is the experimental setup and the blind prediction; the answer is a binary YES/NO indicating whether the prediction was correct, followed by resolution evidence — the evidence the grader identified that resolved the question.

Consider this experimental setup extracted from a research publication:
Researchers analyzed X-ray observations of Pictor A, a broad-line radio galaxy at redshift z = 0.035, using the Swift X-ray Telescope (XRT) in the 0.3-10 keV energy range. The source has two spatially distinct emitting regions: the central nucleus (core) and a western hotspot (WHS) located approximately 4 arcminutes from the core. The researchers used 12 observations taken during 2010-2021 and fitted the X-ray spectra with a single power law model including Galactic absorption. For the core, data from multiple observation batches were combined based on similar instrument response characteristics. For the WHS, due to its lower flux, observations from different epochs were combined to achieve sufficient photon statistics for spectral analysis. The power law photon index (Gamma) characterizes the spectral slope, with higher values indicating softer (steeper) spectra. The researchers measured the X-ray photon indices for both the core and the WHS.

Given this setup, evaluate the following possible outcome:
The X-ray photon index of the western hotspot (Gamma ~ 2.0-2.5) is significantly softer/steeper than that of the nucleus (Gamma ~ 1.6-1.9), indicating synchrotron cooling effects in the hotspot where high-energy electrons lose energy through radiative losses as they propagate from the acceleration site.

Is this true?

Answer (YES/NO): NO